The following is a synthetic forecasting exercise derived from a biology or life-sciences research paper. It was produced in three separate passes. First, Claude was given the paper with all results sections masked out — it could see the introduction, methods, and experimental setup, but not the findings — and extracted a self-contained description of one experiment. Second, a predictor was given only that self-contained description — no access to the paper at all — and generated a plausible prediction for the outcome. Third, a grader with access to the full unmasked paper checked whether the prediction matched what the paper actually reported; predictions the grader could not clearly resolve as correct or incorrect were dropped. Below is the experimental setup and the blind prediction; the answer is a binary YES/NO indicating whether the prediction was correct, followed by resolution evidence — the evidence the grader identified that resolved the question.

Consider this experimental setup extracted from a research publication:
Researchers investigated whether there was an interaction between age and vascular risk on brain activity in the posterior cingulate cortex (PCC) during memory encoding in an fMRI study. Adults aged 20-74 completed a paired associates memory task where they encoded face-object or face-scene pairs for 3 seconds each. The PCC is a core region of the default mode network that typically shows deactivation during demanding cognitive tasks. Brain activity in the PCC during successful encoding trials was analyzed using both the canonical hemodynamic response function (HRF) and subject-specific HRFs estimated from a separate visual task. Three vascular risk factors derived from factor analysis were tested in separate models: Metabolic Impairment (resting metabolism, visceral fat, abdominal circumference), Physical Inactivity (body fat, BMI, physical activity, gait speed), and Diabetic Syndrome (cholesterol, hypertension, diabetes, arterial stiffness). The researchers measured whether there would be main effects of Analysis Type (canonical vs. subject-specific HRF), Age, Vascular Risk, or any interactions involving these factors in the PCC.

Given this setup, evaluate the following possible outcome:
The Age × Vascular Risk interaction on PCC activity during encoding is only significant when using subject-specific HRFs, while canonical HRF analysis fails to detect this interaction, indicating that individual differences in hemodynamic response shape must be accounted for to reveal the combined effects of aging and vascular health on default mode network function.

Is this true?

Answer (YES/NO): NO